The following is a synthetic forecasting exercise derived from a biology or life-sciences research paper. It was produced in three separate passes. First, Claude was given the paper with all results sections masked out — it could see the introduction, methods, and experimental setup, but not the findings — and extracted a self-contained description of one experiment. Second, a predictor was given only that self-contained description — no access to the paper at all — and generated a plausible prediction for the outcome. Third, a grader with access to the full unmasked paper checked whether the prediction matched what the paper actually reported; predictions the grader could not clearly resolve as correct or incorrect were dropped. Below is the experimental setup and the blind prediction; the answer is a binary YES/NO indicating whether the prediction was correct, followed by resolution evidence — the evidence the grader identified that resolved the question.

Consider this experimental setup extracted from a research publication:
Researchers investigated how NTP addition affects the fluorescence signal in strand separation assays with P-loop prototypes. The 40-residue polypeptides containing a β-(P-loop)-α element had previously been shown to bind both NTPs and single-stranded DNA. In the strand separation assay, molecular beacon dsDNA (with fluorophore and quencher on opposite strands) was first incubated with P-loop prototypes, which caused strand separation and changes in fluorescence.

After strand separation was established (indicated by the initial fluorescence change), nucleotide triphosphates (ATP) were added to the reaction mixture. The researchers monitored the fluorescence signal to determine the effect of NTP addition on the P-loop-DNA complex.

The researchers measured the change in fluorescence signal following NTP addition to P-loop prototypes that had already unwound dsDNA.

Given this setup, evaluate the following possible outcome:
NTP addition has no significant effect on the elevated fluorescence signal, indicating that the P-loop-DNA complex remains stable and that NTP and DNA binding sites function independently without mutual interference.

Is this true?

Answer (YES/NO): NO